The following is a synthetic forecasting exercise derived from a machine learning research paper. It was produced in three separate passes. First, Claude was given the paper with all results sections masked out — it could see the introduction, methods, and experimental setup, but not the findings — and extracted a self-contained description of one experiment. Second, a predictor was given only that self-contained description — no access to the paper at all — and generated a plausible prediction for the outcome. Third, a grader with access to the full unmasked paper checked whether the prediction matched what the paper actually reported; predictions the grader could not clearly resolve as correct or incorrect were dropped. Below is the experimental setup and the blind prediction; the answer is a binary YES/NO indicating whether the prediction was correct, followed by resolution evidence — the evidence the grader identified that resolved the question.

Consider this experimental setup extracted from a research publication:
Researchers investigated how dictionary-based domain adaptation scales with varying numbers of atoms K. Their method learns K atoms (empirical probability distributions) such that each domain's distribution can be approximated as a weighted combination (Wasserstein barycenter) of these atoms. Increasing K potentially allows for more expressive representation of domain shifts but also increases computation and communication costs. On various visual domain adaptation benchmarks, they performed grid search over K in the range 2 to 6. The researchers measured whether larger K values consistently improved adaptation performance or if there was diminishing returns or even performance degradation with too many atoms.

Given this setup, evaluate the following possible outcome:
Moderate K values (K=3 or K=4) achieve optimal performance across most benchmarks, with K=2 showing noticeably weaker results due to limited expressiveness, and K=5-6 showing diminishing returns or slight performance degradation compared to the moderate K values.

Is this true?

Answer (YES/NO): NO